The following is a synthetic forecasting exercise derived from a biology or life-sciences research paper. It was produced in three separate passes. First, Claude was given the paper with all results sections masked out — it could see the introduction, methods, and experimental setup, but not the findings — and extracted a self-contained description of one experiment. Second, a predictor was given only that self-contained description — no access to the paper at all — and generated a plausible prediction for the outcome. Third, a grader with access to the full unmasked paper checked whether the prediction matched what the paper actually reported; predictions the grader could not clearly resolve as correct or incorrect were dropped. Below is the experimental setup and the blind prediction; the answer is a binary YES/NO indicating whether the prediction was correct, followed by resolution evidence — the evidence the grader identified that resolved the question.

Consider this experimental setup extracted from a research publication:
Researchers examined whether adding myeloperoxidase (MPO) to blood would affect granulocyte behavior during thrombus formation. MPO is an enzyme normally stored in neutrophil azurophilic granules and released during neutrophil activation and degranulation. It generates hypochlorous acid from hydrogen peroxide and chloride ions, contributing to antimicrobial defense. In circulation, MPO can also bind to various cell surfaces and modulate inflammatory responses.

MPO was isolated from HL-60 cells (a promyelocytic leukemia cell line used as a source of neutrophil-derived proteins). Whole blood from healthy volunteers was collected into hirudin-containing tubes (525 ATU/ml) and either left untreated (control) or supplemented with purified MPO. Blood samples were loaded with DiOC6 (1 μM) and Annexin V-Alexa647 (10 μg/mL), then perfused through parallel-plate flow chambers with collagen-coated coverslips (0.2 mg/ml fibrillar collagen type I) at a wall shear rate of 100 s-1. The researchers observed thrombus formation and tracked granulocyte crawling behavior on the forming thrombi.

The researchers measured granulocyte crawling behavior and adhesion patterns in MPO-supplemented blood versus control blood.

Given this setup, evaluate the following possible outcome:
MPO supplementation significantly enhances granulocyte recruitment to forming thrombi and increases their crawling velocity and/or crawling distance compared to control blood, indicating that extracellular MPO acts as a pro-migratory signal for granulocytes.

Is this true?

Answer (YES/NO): YES